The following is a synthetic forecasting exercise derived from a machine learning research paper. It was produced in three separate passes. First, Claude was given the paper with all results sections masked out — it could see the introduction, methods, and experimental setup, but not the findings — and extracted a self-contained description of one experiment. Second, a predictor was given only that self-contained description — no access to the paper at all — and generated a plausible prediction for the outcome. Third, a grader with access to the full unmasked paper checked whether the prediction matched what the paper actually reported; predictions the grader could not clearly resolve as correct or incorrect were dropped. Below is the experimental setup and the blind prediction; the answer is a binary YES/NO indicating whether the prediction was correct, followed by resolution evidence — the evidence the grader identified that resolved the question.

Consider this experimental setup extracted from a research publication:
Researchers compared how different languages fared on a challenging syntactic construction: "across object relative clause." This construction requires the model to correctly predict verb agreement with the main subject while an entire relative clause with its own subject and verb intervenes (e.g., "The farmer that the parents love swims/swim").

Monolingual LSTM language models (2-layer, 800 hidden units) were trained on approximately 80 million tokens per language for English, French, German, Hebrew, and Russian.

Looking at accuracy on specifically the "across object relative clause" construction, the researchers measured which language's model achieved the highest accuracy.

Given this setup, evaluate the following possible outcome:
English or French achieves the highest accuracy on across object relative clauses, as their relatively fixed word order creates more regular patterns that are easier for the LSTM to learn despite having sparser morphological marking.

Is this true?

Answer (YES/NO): NO